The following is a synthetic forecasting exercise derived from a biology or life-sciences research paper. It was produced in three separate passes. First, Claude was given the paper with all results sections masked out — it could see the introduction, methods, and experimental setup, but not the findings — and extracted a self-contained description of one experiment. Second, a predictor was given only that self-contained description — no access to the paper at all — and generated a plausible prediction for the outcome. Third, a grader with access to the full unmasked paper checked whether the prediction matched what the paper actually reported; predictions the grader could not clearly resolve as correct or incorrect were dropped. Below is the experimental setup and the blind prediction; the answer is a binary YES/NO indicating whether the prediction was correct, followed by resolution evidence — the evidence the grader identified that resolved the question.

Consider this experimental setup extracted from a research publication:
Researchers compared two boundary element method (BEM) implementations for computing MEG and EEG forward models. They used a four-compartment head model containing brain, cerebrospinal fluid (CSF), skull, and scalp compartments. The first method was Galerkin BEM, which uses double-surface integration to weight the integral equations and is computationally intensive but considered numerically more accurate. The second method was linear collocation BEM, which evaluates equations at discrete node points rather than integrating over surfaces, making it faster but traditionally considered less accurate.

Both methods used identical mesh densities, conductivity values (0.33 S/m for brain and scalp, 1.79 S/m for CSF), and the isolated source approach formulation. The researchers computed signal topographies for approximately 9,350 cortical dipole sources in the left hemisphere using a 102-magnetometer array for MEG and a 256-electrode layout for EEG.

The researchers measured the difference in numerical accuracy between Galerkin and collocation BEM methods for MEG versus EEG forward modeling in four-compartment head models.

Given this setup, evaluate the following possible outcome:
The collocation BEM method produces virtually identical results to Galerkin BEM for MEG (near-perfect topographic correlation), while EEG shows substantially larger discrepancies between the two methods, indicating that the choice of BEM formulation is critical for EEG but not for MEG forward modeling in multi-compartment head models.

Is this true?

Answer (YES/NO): NO